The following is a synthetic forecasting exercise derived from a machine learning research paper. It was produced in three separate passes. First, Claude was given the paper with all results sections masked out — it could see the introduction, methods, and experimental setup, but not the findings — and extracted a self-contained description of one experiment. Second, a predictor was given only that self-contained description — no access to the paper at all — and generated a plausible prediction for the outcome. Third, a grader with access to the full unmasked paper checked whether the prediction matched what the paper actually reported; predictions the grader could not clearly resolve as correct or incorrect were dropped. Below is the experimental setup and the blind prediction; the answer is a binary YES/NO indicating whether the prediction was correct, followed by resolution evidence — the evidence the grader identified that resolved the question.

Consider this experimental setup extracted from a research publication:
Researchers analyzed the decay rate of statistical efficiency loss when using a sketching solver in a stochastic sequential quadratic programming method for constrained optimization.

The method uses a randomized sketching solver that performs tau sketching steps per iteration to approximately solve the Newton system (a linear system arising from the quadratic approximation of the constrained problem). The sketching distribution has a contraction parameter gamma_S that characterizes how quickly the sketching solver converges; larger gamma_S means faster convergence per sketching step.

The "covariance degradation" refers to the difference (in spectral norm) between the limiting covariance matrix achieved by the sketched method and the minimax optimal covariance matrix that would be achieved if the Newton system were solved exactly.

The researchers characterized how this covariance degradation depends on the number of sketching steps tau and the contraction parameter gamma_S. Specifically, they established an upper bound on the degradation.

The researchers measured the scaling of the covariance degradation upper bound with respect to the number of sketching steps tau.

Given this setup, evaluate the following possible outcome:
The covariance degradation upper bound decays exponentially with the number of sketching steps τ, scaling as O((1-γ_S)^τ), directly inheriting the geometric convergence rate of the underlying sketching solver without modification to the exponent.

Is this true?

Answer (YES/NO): YES